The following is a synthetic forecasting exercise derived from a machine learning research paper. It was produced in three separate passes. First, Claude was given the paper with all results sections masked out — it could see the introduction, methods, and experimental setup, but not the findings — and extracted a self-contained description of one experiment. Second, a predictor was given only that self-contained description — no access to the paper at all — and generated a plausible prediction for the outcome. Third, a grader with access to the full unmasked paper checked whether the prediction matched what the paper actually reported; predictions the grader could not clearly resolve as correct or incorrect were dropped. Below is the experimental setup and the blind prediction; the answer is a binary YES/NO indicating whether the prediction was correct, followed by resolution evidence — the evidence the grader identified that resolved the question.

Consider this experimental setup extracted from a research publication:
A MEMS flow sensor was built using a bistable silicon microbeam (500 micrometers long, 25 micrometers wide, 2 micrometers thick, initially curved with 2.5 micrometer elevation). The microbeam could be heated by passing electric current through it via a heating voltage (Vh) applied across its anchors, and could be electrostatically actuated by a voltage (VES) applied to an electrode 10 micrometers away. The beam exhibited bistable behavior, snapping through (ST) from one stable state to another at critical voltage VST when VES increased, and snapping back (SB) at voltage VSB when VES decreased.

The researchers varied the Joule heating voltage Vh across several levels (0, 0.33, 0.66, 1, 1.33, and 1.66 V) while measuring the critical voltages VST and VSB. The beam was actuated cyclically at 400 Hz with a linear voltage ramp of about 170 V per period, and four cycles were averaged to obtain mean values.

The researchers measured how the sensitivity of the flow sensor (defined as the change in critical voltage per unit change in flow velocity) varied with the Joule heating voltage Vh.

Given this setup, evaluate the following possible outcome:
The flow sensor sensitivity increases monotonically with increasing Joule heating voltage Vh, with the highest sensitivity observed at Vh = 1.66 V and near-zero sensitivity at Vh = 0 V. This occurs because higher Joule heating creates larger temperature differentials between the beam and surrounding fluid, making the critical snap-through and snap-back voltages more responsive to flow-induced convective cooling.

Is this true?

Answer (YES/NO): NO